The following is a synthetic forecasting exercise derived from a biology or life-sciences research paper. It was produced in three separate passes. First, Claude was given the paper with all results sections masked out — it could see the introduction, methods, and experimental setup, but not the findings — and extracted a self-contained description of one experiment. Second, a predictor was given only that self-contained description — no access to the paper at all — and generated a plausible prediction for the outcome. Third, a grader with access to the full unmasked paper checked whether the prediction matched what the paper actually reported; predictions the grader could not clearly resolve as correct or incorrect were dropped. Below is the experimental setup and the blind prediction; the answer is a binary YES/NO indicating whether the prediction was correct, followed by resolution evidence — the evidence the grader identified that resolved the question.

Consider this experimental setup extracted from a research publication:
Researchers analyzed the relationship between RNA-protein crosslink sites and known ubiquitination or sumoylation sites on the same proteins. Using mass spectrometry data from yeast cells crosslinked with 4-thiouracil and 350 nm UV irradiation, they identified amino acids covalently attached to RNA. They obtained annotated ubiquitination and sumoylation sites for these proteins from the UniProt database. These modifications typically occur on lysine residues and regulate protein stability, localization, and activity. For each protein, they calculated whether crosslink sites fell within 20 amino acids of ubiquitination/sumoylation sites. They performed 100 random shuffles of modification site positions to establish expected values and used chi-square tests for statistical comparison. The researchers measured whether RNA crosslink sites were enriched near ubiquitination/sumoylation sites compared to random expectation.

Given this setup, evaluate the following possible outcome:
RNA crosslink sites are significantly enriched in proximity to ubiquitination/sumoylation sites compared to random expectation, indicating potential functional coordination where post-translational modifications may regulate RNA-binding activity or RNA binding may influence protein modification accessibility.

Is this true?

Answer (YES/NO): YES